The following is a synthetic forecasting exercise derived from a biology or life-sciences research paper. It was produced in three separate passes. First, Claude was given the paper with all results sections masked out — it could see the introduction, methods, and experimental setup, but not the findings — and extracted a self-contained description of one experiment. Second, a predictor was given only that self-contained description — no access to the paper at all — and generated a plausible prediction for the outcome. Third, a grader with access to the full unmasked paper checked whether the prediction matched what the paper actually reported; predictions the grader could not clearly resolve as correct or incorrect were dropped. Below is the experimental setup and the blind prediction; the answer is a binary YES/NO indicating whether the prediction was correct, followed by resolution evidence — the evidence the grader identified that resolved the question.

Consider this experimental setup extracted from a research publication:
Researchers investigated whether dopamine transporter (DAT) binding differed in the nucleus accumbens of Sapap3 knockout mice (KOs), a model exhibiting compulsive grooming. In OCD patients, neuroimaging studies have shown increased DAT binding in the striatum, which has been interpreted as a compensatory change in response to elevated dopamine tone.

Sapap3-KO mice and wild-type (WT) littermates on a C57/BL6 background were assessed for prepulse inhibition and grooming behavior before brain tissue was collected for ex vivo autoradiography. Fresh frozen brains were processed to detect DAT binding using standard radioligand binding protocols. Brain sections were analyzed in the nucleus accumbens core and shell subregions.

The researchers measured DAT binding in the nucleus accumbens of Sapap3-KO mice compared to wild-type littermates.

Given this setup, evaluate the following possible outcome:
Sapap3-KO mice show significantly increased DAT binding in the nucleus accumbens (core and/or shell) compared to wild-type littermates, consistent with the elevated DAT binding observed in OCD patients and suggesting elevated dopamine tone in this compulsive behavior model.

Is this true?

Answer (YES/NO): YES